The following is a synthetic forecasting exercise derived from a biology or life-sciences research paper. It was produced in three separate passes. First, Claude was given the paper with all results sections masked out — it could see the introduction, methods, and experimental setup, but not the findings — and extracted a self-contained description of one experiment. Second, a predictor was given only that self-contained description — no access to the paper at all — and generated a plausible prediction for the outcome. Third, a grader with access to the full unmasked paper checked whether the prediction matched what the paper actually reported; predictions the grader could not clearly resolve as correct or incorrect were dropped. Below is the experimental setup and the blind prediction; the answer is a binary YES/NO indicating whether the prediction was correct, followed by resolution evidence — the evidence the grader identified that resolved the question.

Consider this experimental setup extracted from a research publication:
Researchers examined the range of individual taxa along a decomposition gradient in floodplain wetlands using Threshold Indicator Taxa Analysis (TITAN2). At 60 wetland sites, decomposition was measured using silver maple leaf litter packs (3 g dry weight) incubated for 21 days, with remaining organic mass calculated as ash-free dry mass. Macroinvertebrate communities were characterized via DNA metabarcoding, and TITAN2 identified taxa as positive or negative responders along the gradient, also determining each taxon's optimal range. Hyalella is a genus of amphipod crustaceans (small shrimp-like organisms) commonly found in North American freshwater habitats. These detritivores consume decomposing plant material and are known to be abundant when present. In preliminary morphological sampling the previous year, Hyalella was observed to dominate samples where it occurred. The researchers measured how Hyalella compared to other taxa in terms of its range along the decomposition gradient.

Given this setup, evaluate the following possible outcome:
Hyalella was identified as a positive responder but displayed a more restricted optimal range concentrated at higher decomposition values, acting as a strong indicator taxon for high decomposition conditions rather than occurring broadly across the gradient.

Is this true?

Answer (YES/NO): NO